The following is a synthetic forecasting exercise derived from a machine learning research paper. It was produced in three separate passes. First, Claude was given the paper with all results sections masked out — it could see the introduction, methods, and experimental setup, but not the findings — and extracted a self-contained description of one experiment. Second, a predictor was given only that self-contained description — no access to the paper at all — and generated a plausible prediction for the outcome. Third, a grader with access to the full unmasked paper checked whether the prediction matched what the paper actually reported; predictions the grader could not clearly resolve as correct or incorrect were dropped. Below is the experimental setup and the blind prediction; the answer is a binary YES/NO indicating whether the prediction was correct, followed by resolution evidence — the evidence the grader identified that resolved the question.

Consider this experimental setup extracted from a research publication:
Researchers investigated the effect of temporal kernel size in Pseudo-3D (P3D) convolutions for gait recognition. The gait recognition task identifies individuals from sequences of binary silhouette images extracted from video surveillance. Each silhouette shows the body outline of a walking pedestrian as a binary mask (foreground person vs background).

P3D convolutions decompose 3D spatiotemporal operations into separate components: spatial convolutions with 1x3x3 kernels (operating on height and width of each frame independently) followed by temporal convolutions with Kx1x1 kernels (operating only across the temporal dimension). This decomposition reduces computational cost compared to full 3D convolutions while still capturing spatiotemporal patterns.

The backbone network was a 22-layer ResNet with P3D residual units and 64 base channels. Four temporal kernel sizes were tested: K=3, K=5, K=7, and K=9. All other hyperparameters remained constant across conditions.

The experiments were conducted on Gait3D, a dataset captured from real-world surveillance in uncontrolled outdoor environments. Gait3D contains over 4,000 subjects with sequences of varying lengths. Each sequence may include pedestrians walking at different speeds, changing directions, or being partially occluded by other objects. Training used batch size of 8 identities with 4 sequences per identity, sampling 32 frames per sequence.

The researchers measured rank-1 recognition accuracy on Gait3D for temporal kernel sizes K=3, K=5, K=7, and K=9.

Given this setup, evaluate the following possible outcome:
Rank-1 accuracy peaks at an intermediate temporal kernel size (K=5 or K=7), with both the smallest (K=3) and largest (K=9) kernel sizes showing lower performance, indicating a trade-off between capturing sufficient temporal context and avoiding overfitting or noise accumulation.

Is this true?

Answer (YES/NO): NO